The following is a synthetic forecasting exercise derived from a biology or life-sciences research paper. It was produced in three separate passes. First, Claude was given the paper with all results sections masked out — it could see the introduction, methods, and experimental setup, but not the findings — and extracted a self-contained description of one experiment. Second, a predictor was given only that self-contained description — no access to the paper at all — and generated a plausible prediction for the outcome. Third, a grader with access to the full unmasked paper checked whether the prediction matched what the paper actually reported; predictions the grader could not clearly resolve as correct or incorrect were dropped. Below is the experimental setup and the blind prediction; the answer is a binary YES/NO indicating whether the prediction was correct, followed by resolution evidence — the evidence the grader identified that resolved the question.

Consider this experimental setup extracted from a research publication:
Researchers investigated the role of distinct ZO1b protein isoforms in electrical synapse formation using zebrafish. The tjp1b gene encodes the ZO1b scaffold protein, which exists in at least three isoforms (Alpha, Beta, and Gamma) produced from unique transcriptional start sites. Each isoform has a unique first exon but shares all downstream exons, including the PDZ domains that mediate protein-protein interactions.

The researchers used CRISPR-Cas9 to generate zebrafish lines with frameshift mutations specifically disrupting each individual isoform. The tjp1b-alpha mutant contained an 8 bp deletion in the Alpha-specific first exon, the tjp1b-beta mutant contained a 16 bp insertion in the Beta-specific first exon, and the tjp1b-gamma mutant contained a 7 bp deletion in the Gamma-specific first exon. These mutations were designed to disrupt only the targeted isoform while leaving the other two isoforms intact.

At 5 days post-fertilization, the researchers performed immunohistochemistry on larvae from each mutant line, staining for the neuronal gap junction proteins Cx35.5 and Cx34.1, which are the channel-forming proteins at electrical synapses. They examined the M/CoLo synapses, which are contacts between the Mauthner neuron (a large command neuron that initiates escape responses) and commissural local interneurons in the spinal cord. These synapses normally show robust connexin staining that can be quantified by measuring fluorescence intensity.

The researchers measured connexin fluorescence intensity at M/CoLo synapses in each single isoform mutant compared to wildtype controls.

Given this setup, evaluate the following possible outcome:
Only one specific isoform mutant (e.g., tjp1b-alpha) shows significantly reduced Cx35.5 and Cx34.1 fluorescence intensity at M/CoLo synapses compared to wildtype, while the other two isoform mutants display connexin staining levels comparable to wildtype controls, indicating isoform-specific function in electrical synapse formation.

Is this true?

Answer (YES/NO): YES